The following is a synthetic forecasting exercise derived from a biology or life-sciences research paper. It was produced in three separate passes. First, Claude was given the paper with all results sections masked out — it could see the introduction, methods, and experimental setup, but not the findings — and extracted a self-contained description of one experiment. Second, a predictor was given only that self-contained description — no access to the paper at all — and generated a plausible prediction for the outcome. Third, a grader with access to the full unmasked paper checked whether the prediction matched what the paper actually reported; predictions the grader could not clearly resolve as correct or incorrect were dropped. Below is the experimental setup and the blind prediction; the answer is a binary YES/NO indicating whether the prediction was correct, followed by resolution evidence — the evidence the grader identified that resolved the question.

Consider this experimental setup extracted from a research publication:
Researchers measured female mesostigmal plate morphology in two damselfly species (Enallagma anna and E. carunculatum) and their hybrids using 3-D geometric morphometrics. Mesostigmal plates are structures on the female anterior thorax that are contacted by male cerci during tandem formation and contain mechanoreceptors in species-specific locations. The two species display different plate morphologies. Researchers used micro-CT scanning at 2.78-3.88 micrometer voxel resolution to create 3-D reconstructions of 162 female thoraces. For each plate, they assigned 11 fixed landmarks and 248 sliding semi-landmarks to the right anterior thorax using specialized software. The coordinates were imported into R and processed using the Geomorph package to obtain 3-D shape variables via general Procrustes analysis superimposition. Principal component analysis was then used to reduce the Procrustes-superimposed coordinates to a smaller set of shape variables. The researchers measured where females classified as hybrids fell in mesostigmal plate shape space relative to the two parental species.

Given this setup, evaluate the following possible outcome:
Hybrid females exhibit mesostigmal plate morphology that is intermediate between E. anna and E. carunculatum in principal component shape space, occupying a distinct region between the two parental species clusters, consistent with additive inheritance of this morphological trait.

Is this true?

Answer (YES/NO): NO